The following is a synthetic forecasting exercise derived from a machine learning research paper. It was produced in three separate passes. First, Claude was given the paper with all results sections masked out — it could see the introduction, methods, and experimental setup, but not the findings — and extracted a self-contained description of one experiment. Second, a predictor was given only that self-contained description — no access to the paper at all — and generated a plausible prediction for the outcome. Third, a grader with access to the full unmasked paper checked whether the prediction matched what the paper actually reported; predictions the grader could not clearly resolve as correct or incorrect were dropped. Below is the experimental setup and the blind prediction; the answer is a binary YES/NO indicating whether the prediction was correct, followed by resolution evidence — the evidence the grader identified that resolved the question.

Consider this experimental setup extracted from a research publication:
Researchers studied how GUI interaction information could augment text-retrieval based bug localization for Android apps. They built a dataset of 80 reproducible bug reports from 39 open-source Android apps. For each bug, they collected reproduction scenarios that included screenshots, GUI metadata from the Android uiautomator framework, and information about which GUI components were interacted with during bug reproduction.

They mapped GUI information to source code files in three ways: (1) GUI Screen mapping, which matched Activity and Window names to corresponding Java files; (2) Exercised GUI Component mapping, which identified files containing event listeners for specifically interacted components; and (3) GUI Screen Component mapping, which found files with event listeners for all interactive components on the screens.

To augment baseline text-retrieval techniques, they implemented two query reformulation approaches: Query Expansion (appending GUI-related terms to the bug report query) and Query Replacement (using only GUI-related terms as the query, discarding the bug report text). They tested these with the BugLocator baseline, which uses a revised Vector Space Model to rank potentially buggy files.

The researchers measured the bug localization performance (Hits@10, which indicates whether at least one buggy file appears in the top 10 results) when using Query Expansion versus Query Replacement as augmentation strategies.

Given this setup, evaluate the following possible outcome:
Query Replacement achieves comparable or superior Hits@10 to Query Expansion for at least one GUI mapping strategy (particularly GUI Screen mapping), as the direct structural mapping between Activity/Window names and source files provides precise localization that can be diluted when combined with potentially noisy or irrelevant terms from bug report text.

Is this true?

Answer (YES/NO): NO